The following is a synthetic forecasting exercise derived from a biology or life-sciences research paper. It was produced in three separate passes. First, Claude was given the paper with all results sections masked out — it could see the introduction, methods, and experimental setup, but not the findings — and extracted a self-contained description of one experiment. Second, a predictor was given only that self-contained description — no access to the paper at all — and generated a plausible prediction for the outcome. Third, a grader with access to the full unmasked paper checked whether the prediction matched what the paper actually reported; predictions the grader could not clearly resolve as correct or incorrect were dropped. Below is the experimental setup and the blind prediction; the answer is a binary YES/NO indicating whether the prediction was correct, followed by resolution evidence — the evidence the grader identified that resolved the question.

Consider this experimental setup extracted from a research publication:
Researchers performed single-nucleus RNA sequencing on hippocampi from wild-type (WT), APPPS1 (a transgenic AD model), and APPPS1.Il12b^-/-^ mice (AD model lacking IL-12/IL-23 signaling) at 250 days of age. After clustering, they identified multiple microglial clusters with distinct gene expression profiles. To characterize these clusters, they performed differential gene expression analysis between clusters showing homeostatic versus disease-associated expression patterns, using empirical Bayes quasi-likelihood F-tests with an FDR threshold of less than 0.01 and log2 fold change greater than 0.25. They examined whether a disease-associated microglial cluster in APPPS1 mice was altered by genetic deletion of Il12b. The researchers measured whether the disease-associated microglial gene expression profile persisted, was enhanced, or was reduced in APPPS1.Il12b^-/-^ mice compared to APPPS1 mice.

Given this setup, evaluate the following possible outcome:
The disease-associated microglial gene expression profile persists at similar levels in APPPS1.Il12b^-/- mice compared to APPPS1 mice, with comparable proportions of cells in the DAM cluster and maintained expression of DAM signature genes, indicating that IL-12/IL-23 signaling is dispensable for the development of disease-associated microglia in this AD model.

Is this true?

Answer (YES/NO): YES